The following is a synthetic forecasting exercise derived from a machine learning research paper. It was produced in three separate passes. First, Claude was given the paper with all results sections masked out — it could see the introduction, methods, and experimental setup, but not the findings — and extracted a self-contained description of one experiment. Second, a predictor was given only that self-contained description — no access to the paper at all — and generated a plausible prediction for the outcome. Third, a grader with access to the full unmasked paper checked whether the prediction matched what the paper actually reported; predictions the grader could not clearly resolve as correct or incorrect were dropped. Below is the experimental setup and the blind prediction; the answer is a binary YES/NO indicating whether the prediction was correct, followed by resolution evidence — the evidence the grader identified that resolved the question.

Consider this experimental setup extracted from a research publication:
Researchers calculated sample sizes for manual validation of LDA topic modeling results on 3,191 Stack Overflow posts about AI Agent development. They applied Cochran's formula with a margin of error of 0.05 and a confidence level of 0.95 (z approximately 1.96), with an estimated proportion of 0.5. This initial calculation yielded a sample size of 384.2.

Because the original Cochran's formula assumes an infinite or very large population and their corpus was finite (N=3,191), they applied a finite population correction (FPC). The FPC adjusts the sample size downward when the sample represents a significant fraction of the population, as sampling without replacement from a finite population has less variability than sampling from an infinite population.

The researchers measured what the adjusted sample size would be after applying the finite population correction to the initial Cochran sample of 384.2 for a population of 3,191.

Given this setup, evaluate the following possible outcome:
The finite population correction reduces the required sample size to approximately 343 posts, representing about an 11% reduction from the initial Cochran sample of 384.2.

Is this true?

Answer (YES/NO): YES